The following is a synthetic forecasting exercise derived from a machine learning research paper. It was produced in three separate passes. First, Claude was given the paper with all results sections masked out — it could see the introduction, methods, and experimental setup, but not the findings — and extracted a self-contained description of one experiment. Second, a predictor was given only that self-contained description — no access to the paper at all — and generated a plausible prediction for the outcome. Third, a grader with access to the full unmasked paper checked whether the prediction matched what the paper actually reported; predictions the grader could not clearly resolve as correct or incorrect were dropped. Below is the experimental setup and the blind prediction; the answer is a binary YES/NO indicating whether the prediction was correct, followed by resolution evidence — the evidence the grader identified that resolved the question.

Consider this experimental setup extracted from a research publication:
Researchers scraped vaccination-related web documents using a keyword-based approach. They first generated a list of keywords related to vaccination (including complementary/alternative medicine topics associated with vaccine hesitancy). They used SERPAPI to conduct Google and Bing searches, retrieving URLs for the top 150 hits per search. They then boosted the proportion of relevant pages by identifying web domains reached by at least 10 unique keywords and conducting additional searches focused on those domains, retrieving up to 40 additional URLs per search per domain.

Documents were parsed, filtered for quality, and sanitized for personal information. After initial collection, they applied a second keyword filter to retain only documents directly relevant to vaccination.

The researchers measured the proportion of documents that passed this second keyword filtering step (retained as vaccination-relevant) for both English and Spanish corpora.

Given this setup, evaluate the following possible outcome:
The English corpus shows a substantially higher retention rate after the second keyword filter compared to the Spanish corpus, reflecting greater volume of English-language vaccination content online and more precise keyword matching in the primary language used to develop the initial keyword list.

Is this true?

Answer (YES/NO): NO